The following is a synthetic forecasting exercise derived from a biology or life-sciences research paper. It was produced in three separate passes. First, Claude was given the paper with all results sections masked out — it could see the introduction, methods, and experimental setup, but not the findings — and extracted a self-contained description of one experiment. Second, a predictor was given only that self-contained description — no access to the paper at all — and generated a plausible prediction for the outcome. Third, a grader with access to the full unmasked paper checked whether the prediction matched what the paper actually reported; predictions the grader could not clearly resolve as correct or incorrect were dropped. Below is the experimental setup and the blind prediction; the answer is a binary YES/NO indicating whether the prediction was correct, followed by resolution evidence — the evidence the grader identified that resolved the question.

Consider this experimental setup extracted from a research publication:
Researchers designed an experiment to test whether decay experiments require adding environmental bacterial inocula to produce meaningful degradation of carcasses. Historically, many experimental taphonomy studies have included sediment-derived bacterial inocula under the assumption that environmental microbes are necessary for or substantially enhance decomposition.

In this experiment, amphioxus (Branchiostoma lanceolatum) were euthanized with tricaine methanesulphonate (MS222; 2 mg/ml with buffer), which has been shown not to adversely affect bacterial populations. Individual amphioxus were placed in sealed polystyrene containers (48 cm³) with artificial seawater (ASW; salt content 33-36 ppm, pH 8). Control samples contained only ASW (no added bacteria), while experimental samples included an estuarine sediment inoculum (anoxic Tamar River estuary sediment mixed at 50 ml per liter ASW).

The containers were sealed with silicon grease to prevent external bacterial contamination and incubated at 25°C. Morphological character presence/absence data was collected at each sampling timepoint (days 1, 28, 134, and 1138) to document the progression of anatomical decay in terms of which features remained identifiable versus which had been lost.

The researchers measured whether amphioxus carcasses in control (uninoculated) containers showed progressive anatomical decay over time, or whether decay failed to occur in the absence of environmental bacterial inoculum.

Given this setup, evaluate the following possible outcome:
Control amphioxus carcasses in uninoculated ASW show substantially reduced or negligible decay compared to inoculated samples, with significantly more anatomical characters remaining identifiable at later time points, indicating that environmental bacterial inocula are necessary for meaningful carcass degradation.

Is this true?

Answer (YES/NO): NO